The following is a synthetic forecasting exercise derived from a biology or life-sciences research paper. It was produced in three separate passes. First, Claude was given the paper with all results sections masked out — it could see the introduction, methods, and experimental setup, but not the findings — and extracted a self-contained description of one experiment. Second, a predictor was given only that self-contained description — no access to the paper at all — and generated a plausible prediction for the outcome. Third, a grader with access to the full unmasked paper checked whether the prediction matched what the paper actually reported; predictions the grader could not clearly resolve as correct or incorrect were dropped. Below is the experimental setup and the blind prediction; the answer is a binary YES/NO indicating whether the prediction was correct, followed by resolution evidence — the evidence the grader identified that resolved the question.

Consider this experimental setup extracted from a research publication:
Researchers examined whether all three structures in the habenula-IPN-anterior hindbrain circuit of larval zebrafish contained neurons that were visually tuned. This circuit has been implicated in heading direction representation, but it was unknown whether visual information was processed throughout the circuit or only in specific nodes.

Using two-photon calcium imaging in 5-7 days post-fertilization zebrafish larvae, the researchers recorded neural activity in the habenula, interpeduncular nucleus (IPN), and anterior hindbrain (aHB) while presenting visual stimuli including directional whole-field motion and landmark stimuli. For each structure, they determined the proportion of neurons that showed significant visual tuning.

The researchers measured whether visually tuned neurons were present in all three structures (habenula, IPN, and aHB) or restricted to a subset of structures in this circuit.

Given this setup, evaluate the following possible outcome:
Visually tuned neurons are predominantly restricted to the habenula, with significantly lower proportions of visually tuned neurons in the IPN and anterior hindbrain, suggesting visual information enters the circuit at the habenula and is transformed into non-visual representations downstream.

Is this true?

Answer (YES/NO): NO